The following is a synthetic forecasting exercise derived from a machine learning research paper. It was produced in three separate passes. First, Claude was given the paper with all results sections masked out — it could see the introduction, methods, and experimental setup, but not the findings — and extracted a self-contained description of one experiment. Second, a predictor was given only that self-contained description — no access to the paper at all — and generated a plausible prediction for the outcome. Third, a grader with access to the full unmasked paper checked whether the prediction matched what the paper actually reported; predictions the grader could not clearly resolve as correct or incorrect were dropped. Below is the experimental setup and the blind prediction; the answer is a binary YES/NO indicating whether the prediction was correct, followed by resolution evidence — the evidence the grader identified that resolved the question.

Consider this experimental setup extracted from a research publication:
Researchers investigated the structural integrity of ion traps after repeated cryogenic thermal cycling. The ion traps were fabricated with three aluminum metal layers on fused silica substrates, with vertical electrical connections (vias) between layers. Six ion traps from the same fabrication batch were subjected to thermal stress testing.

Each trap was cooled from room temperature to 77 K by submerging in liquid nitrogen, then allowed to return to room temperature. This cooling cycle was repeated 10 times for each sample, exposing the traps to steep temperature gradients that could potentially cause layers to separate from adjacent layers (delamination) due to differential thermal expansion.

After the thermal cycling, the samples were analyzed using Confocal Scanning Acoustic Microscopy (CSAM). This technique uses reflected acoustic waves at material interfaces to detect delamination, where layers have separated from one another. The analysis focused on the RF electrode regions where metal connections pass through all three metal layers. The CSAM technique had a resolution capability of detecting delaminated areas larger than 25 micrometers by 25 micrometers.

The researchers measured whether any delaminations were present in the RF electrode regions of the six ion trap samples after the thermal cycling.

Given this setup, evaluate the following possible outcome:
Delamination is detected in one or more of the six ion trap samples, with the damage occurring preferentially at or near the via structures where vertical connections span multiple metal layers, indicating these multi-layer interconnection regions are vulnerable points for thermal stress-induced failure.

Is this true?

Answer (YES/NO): NO